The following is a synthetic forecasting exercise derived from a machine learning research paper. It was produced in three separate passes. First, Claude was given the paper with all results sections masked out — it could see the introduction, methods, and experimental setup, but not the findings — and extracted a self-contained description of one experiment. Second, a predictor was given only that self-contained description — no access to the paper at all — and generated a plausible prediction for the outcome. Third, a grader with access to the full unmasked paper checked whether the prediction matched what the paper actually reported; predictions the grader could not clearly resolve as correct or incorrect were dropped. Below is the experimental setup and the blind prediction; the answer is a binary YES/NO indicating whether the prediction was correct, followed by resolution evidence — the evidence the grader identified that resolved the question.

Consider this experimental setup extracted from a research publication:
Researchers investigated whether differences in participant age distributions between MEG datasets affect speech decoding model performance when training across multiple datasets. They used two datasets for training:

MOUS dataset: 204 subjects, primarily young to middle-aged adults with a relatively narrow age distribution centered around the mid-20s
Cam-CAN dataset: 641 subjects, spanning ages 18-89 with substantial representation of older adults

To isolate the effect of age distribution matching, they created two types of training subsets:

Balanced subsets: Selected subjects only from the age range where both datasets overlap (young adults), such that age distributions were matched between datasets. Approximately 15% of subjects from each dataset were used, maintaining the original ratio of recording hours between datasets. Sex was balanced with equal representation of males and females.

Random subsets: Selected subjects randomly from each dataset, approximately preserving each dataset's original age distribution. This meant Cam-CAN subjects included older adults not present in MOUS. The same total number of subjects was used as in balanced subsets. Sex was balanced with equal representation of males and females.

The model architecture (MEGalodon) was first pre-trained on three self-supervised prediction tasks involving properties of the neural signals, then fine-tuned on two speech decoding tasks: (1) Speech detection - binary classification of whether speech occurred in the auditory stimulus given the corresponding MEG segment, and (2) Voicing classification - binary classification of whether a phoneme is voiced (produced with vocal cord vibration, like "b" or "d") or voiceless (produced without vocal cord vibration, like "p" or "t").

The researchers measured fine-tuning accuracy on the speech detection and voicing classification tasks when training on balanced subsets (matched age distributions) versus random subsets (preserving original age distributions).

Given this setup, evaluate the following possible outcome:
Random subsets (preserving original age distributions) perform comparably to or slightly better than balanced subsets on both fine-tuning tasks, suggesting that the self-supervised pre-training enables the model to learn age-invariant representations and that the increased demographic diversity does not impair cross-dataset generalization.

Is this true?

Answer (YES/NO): NO